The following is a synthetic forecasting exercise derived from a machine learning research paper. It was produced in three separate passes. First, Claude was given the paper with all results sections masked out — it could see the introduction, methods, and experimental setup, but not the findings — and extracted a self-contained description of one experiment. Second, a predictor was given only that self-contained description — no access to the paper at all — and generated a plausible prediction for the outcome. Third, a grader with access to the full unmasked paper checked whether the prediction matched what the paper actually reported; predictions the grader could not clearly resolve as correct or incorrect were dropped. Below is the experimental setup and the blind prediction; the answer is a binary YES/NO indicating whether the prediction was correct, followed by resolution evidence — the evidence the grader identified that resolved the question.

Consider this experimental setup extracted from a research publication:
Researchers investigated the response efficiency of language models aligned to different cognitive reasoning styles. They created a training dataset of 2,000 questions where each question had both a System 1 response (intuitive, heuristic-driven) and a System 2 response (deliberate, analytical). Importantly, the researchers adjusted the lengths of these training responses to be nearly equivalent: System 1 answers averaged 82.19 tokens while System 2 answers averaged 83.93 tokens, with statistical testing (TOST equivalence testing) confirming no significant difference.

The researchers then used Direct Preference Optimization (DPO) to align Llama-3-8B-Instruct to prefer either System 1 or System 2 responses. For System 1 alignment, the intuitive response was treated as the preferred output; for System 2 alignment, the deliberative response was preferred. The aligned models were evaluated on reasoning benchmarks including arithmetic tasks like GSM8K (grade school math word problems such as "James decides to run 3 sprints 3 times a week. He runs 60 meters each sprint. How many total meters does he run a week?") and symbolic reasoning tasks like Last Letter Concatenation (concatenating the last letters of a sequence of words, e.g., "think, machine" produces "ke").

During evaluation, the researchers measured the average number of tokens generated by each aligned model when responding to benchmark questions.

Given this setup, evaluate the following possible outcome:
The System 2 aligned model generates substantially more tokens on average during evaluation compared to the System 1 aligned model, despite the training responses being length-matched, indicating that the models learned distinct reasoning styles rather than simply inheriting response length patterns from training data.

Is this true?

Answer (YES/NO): YES